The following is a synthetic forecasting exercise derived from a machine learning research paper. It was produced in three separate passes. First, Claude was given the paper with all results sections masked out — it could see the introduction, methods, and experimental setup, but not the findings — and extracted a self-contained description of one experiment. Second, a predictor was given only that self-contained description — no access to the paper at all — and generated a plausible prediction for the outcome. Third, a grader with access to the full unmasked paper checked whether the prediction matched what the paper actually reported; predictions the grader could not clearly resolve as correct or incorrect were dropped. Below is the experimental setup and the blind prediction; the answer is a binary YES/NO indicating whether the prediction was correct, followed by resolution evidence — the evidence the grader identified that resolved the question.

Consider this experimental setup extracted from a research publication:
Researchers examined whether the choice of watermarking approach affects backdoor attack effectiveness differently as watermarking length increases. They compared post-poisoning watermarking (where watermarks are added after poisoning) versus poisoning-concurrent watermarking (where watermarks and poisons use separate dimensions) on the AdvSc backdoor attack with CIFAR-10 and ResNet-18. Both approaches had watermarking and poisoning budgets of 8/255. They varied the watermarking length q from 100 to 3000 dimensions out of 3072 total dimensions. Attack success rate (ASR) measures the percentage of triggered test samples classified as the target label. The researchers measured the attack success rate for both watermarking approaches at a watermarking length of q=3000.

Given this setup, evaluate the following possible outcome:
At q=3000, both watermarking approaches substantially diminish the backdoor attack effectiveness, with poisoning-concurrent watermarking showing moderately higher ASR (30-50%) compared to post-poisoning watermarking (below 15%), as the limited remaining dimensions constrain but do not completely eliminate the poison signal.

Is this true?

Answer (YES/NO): NO